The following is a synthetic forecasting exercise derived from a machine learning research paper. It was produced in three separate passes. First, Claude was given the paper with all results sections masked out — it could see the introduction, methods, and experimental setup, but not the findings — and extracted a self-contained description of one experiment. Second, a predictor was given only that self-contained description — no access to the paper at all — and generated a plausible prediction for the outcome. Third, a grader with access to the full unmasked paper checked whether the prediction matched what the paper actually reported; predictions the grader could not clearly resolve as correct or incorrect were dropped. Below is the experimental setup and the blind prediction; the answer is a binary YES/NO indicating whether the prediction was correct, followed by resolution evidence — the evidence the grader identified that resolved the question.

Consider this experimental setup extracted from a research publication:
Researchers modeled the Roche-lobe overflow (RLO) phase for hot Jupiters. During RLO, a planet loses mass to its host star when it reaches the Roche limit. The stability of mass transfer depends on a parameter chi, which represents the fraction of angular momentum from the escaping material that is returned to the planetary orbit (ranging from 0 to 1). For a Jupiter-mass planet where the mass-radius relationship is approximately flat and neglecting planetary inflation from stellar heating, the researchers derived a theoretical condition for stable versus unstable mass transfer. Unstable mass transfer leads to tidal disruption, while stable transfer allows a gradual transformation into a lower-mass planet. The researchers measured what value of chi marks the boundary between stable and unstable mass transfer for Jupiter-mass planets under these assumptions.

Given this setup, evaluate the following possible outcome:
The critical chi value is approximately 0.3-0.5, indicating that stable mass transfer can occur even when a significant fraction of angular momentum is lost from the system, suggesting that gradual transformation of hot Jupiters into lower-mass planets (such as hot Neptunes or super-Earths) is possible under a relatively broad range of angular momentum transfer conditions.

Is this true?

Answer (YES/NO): NO